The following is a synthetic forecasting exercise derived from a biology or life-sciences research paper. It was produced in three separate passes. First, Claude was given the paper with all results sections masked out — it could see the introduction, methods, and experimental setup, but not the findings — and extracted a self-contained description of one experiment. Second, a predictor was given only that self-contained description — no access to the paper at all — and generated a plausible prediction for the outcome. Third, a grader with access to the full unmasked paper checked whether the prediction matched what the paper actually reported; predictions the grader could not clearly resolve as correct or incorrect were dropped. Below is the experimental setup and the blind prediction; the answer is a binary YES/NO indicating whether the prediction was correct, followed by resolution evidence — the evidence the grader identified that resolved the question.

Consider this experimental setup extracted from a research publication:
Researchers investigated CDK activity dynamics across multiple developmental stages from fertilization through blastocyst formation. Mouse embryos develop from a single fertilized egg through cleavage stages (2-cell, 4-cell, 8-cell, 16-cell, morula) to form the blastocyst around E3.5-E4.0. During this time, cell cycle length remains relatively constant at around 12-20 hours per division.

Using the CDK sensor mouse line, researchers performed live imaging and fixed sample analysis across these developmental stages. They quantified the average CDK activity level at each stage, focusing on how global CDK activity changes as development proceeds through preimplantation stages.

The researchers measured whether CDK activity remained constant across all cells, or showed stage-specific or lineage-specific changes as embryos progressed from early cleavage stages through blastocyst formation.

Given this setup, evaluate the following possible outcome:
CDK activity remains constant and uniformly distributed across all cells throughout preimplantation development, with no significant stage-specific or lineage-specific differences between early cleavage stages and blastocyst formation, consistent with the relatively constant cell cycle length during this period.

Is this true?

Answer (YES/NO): NO